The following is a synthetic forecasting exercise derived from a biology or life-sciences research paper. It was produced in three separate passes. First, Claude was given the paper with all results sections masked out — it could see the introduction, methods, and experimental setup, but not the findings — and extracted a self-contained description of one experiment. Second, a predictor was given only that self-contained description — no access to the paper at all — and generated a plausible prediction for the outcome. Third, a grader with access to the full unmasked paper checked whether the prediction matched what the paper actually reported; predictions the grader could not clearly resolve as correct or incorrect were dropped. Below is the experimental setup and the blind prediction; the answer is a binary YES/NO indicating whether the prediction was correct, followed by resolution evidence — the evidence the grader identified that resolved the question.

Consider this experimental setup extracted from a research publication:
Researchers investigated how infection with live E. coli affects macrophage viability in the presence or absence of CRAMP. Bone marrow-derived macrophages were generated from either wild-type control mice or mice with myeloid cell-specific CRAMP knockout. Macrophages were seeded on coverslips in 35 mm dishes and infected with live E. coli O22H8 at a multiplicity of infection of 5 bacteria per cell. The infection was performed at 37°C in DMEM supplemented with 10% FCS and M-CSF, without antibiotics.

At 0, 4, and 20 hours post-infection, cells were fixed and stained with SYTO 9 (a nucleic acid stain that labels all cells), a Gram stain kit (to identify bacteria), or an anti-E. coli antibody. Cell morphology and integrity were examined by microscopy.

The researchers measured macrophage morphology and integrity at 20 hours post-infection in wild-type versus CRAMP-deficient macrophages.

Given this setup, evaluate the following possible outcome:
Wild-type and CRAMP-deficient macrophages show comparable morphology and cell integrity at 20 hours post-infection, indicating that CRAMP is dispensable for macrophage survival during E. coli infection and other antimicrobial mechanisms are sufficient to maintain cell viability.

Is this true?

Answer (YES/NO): NO